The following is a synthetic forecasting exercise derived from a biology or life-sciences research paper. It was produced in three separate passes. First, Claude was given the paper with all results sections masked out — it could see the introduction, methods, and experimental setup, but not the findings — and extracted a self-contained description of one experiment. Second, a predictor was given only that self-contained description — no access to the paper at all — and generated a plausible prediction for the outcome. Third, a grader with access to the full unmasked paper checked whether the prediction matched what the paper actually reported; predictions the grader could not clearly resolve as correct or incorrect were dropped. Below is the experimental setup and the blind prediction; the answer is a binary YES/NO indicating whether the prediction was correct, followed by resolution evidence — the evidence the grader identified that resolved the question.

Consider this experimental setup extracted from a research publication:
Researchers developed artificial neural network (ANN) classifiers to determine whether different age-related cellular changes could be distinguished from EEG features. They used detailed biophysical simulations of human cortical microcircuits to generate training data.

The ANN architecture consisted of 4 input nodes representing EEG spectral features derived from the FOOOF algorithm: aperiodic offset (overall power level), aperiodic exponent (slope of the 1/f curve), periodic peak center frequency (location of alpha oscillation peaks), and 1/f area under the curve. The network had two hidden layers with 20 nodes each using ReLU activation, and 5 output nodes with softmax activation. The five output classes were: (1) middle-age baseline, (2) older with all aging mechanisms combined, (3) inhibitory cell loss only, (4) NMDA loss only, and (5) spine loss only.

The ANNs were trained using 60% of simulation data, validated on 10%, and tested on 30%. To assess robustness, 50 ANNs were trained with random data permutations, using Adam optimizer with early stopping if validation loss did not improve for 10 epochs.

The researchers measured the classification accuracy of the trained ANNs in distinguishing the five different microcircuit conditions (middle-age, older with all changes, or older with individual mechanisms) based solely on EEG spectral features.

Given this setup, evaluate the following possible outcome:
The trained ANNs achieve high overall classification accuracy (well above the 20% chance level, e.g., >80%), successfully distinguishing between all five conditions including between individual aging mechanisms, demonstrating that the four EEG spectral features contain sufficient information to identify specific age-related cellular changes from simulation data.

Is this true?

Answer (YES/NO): YES